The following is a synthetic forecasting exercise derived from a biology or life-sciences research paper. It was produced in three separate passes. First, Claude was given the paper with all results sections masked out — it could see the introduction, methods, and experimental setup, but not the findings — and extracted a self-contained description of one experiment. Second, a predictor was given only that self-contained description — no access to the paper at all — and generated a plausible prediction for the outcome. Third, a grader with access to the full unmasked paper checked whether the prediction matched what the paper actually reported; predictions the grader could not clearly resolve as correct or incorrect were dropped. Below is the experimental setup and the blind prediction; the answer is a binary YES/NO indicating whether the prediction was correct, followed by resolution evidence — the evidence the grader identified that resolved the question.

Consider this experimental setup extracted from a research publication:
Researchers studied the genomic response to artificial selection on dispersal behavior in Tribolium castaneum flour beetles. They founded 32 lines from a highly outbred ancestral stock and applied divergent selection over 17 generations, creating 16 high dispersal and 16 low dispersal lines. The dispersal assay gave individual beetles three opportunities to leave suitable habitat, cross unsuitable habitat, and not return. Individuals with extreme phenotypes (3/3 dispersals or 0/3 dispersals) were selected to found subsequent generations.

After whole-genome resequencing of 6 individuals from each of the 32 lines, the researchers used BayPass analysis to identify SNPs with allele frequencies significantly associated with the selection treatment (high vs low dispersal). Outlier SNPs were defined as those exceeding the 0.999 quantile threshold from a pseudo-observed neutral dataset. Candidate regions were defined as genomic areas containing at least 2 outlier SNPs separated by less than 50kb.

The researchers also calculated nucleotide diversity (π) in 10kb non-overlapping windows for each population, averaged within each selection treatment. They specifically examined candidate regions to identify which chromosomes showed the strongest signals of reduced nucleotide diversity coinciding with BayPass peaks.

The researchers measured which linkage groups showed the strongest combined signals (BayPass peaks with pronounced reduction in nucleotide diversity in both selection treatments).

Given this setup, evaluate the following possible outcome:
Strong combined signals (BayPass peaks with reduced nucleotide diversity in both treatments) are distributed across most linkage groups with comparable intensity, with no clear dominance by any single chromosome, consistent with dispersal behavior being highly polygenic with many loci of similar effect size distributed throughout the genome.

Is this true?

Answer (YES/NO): NO